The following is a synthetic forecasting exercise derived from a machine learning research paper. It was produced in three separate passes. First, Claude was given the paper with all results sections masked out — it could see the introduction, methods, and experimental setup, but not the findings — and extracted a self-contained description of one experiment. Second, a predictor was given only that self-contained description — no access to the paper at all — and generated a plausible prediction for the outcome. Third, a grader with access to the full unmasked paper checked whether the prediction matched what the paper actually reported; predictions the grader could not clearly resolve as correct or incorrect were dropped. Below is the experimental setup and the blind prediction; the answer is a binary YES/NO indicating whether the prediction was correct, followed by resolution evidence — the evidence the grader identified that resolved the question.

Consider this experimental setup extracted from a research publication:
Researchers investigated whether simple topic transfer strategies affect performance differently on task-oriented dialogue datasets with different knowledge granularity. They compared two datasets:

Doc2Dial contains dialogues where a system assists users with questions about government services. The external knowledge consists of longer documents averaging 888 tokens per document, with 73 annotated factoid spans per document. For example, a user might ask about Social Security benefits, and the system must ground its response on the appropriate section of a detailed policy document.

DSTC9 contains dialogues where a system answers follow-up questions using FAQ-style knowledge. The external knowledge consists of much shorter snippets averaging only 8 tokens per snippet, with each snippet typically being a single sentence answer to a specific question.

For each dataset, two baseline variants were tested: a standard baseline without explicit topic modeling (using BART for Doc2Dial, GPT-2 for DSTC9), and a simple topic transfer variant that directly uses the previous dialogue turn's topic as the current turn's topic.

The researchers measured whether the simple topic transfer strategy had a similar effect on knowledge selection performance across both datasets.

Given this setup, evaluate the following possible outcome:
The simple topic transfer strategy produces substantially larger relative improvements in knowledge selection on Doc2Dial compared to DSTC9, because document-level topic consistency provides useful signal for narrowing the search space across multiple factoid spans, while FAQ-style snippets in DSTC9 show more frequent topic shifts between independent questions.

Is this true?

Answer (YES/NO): NO